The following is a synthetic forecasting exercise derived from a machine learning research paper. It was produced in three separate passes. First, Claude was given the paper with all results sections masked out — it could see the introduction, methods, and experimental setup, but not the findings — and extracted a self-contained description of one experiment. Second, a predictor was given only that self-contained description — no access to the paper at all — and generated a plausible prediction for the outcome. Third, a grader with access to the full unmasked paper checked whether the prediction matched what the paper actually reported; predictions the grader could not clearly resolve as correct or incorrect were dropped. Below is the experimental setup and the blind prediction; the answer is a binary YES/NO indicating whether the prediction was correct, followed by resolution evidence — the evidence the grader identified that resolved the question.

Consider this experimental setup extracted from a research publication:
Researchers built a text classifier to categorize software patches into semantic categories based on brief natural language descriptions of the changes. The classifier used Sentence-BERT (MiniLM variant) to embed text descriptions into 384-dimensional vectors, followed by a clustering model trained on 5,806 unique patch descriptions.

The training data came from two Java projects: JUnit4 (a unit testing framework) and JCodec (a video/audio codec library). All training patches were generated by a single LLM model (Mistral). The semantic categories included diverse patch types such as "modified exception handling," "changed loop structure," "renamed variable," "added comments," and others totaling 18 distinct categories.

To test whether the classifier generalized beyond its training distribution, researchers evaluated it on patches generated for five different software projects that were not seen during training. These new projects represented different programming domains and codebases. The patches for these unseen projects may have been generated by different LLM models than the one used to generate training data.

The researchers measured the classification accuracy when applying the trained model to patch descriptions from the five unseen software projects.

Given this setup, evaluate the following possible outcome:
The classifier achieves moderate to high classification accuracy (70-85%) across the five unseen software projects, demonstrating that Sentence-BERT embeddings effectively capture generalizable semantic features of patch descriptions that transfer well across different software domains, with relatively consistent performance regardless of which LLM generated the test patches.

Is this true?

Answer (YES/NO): NO